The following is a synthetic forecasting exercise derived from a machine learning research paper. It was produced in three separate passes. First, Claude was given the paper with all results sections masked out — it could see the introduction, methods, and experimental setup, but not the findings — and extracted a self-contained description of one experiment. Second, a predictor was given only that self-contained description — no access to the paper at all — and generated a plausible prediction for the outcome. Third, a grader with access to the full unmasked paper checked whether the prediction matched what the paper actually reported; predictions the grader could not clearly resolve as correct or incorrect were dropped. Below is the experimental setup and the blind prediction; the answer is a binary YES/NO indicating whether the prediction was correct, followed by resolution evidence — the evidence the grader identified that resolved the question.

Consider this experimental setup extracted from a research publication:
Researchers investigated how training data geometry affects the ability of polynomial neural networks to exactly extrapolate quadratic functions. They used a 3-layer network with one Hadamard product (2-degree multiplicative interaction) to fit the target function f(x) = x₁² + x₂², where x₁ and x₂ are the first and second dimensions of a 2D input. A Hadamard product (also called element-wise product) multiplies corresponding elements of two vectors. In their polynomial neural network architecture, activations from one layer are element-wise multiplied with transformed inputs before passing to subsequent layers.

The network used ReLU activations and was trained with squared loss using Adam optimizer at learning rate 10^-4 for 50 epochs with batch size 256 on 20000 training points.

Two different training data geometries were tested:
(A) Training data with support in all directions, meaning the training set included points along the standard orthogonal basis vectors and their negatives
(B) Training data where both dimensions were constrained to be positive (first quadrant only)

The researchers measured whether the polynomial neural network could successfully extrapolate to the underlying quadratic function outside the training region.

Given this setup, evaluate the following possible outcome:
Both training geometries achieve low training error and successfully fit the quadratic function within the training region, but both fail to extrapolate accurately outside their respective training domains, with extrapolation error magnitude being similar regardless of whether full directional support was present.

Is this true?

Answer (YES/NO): NO